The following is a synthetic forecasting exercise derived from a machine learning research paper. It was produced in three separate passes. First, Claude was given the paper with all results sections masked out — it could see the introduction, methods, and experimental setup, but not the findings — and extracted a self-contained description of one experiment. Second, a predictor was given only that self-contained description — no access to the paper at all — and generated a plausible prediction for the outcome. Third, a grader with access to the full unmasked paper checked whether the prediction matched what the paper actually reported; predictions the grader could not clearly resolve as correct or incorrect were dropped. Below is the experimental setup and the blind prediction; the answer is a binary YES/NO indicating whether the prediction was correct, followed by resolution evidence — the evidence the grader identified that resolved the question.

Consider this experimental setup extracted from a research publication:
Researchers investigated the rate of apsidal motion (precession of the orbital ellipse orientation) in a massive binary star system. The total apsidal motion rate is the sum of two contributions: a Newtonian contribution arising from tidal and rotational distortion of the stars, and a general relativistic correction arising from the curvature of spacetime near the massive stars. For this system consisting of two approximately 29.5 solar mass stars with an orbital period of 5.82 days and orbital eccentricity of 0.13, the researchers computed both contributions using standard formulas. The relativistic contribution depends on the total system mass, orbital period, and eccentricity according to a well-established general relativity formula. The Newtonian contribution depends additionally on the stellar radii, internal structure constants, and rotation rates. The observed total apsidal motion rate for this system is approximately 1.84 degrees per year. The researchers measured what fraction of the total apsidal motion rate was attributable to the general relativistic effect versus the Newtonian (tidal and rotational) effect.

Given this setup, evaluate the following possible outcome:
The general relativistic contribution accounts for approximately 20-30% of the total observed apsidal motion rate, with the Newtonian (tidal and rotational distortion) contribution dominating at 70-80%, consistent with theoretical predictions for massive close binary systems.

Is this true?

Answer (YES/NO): NO